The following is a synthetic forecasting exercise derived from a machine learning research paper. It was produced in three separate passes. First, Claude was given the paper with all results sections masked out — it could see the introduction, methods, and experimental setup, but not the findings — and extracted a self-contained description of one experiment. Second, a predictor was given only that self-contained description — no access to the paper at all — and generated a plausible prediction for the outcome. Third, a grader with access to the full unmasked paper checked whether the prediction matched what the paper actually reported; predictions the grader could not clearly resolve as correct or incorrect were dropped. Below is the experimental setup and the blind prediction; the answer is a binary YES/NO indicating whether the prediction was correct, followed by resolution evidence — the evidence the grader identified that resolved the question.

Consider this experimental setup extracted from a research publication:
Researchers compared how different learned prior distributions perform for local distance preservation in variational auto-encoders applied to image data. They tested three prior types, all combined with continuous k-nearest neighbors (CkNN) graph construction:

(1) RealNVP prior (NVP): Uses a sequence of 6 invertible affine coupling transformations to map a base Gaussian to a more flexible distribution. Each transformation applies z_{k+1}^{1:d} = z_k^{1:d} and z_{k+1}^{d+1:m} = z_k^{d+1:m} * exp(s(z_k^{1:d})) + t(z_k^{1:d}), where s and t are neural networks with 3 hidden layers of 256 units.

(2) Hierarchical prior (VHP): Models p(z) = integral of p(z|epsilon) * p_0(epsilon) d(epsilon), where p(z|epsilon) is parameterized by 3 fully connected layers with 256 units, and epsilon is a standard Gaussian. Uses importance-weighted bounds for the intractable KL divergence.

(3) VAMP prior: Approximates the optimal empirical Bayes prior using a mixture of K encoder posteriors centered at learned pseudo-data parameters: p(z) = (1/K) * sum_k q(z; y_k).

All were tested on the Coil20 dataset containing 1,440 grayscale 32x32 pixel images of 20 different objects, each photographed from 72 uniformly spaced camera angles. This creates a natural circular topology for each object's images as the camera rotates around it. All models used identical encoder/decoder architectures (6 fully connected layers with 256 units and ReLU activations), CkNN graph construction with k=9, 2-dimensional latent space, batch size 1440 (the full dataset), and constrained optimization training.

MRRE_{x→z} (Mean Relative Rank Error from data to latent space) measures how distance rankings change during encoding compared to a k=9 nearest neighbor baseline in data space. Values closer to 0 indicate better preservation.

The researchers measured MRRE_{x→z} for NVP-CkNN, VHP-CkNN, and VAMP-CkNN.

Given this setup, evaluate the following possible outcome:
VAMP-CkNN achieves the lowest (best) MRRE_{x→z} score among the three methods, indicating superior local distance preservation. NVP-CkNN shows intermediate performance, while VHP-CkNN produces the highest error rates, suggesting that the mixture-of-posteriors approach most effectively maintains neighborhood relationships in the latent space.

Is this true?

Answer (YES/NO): NO